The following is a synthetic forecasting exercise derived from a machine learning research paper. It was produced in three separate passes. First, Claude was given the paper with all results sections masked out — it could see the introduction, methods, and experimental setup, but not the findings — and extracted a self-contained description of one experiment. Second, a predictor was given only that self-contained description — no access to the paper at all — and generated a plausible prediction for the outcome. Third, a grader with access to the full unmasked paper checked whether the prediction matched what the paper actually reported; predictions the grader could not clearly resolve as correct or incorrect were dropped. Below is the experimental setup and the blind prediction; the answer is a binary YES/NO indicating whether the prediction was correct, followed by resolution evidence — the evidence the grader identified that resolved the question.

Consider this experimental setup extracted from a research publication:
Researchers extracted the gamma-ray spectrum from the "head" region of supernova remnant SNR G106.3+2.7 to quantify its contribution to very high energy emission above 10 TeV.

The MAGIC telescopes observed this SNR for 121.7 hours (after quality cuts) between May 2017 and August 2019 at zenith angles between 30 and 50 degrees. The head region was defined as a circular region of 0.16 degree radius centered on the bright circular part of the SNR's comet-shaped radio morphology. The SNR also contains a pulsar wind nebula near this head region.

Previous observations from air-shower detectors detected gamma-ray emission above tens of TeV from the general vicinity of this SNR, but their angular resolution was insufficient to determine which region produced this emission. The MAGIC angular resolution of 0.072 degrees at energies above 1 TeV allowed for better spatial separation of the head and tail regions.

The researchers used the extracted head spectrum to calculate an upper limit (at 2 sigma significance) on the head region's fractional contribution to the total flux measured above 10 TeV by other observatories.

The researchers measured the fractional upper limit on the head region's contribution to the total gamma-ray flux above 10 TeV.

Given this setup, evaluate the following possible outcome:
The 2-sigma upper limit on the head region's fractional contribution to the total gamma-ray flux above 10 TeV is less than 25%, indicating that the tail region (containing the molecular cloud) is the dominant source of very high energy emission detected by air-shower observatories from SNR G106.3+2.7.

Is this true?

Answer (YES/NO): NO